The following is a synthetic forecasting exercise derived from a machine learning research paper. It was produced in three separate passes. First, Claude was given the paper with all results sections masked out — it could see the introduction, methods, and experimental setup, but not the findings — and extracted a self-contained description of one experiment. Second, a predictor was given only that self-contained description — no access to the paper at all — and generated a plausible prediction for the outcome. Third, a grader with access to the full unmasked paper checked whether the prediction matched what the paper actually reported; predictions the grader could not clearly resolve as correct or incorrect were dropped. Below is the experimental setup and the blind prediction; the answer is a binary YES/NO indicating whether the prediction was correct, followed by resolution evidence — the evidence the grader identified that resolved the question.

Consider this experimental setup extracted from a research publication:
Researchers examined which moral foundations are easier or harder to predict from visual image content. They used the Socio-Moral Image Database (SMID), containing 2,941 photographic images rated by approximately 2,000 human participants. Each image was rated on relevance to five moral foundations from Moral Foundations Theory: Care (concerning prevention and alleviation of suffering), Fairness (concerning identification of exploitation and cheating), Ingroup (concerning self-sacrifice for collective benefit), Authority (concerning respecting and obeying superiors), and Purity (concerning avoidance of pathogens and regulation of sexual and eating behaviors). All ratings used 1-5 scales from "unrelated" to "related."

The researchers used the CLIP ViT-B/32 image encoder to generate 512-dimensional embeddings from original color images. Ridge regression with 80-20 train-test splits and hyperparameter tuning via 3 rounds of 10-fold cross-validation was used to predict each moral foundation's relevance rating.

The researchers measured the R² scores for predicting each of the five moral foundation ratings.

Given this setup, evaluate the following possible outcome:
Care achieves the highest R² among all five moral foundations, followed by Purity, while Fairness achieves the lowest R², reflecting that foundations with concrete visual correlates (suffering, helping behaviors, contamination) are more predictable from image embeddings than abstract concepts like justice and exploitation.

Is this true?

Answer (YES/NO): NO